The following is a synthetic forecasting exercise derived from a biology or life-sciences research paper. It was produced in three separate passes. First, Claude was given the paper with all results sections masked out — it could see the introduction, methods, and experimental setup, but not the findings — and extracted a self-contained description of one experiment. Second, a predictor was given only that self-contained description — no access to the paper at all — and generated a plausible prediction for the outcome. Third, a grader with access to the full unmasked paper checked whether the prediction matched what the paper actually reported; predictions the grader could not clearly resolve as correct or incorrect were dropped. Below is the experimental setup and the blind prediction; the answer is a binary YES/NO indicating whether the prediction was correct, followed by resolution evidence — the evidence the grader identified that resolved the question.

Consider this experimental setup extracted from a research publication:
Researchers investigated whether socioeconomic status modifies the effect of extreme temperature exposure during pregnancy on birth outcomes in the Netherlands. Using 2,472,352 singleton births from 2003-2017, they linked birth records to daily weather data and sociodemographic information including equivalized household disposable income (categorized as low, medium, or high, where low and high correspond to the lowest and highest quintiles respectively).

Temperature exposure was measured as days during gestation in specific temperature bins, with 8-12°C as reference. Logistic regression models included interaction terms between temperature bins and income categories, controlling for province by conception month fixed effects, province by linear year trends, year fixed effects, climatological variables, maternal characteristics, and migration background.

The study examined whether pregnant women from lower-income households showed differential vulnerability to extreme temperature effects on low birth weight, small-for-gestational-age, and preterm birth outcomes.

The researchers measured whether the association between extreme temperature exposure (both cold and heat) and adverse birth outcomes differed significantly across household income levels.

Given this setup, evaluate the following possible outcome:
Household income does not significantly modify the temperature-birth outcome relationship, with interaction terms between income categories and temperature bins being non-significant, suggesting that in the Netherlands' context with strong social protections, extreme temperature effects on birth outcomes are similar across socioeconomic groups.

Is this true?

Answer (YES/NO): NO